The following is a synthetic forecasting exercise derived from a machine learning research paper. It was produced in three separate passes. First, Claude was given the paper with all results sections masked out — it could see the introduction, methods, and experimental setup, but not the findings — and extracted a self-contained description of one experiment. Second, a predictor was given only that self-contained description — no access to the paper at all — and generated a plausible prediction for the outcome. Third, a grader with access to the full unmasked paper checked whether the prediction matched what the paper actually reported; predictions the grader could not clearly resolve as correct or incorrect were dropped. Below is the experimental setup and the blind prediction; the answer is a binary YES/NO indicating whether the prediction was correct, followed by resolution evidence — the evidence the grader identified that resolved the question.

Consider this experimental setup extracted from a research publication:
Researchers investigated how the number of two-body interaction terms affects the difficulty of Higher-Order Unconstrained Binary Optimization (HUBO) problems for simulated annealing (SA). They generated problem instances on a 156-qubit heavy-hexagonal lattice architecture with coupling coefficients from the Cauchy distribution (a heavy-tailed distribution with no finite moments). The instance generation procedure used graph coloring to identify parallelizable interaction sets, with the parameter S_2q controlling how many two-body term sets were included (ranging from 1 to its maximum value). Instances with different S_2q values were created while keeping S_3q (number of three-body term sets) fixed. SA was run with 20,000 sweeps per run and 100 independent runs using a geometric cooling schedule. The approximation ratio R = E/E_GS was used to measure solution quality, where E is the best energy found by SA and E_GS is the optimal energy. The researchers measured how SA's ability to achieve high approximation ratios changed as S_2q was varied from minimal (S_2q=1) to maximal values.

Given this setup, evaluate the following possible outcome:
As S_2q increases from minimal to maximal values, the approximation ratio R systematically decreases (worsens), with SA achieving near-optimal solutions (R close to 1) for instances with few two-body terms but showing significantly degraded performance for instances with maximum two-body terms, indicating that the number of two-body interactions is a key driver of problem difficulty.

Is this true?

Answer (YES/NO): NO